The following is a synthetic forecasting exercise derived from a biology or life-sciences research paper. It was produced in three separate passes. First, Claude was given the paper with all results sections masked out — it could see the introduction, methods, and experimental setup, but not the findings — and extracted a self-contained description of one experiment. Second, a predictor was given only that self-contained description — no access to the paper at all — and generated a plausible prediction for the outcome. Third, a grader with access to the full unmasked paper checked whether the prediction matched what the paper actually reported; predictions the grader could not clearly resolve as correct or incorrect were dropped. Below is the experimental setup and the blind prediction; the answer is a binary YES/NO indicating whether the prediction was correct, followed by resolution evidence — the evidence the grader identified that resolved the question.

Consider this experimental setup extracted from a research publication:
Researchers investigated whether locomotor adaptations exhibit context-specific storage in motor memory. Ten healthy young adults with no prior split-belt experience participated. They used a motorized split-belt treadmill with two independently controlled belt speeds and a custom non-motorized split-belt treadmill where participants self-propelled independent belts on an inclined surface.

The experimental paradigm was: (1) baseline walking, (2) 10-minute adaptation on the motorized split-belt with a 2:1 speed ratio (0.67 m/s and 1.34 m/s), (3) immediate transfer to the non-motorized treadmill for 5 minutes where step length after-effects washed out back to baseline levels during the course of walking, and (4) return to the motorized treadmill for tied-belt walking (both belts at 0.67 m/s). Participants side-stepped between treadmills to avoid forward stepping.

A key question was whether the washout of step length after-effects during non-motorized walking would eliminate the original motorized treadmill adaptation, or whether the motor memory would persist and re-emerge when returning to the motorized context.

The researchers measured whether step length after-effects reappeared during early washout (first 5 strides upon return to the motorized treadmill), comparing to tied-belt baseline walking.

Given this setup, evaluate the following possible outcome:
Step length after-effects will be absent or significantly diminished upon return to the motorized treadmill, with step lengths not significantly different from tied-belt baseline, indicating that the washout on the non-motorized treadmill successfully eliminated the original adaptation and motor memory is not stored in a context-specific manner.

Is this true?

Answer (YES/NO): NO